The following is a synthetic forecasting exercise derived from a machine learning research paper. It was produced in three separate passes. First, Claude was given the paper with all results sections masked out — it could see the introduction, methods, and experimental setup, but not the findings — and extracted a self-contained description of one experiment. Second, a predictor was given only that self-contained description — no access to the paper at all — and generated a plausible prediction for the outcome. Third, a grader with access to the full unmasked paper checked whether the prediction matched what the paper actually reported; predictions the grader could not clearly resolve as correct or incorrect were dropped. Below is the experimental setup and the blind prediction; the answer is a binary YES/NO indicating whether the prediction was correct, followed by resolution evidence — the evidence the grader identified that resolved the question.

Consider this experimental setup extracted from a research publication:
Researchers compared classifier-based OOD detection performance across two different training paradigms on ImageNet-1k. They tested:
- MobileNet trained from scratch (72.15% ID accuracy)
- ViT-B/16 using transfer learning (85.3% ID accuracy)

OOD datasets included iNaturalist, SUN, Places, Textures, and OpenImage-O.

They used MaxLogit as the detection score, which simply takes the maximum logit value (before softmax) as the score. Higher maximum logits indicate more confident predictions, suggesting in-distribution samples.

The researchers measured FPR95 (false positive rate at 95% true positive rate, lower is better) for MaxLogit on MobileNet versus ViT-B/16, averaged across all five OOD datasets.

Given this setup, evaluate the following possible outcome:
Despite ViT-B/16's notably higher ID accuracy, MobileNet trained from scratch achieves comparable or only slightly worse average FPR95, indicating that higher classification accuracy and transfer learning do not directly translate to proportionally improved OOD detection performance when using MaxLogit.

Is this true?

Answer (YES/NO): NO